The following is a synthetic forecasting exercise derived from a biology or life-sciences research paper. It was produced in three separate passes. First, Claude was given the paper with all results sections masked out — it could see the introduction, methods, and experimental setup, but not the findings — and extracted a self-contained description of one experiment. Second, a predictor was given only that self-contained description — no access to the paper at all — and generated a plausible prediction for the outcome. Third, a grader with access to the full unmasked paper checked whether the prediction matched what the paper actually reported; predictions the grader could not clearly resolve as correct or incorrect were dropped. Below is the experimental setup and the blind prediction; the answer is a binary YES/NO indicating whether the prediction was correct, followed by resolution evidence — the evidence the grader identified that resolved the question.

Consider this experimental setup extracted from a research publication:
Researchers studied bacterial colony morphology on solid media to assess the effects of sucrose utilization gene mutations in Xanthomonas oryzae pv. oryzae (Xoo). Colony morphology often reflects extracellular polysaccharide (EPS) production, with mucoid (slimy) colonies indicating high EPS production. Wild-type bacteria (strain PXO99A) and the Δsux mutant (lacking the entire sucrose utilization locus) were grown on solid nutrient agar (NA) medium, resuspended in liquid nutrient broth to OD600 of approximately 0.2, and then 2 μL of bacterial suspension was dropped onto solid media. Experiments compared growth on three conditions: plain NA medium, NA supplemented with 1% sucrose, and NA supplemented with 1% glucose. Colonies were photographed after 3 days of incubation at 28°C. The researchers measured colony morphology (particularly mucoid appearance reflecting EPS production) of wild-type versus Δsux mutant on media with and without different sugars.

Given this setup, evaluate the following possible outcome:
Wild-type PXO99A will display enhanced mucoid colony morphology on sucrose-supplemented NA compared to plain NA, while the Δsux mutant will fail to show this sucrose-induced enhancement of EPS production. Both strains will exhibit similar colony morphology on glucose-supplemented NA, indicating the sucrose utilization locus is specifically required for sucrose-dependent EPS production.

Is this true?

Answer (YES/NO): YES